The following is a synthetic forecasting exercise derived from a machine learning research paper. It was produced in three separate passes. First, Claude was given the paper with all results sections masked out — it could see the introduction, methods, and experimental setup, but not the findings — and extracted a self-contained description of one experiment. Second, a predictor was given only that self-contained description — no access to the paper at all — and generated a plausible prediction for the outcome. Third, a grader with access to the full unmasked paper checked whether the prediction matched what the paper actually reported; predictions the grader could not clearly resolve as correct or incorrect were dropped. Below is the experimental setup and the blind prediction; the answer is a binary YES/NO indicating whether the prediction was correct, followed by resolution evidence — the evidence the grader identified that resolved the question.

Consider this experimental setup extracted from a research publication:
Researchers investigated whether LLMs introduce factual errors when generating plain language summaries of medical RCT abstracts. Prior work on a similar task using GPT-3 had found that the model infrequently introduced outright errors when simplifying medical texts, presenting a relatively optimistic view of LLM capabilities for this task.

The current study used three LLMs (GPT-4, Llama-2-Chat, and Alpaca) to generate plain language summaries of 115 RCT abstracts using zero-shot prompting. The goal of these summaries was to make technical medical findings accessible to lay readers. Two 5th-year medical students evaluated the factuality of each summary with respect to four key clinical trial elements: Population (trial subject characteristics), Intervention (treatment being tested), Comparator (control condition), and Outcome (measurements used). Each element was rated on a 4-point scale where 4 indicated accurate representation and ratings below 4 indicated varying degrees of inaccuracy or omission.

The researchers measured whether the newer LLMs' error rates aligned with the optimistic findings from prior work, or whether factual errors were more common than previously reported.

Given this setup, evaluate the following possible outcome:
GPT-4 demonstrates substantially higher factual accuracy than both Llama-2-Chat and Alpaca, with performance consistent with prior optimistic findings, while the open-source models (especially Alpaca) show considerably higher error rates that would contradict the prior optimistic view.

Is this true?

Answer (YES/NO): NO